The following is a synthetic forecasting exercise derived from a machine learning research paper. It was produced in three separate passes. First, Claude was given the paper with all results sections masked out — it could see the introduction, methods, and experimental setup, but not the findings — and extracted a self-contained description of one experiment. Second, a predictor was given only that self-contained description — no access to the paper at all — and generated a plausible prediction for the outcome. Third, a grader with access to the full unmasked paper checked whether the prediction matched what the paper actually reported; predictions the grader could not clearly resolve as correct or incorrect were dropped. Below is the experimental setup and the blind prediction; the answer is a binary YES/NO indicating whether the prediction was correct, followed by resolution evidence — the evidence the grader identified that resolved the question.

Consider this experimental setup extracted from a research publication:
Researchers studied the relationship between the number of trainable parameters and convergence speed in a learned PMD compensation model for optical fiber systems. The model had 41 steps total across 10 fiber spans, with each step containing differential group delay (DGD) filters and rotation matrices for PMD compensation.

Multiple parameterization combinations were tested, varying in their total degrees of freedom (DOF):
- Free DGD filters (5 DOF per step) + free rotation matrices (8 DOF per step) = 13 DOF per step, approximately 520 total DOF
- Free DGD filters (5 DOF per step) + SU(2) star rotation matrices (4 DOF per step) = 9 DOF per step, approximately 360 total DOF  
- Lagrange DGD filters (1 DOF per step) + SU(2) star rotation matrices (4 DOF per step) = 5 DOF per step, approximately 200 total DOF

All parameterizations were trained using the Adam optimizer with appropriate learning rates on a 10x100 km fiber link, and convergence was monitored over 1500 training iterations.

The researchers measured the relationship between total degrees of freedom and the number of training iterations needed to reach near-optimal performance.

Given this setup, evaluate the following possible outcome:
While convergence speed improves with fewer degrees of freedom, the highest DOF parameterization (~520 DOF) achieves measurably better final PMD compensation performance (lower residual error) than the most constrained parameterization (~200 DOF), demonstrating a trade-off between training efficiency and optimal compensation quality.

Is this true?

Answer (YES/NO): NO